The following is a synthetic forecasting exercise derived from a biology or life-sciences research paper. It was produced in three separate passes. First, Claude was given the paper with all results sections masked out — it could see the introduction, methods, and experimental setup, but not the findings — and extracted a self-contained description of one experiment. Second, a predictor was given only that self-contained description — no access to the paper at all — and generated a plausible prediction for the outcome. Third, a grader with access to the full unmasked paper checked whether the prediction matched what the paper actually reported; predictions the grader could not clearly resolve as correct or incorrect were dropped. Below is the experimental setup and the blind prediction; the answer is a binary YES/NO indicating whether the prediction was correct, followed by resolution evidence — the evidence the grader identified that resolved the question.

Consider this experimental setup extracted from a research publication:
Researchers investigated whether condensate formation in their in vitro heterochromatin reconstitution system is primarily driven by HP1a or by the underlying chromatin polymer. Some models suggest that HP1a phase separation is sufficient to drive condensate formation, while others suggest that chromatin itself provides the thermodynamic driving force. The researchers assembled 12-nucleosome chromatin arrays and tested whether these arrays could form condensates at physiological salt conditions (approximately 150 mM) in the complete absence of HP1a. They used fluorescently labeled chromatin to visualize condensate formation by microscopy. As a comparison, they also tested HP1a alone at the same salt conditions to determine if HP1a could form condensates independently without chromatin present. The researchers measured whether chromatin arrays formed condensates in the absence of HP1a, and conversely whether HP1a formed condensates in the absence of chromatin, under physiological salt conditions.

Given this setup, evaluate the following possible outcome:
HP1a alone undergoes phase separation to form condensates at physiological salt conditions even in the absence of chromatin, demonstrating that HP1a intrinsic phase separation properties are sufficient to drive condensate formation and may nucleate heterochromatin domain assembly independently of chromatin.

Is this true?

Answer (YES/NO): NO